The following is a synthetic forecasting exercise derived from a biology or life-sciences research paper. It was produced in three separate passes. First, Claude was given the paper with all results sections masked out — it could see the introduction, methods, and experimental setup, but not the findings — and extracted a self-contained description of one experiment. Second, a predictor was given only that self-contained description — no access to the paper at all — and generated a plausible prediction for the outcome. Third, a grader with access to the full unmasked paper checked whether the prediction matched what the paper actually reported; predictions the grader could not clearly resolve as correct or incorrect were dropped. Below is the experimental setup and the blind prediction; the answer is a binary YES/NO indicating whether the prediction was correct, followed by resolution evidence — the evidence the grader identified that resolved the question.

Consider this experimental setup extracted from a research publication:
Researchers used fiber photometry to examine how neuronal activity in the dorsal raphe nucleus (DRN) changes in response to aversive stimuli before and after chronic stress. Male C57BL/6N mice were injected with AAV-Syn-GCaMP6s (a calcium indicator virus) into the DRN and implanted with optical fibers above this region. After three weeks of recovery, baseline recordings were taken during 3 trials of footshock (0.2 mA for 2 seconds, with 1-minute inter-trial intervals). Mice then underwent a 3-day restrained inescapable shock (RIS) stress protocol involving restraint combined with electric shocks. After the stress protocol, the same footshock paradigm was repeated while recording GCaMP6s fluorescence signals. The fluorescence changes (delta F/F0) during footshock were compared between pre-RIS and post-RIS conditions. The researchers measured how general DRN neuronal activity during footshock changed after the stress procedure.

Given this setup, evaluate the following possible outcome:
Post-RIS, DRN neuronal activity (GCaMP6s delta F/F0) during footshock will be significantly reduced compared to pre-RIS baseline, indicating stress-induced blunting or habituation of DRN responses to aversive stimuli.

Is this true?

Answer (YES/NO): NO